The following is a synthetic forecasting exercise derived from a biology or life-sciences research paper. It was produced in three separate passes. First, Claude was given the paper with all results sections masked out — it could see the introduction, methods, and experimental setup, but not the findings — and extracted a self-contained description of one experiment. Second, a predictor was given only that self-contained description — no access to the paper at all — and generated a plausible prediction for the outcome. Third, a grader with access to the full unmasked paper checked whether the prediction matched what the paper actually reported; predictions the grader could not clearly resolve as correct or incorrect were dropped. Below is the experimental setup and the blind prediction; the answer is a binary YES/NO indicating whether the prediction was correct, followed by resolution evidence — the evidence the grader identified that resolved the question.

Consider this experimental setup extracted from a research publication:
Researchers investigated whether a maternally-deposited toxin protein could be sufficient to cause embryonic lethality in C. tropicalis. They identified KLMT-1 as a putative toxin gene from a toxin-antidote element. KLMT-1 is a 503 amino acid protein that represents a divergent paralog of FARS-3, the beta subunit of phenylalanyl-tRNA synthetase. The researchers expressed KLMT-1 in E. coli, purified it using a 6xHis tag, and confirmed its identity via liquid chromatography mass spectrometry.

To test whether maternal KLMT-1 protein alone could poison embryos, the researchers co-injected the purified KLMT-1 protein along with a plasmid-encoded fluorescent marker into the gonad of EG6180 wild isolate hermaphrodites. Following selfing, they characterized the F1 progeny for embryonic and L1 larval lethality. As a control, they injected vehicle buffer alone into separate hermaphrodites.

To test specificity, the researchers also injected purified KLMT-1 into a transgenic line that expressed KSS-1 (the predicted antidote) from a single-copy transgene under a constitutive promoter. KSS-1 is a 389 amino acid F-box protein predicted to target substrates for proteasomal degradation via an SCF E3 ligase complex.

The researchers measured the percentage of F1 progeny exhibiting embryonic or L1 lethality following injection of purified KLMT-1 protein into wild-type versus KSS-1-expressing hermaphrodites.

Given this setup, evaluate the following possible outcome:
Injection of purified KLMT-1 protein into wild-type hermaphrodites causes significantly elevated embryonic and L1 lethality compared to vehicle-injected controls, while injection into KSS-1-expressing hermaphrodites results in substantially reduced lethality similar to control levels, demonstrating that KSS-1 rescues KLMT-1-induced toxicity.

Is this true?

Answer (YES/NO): YES